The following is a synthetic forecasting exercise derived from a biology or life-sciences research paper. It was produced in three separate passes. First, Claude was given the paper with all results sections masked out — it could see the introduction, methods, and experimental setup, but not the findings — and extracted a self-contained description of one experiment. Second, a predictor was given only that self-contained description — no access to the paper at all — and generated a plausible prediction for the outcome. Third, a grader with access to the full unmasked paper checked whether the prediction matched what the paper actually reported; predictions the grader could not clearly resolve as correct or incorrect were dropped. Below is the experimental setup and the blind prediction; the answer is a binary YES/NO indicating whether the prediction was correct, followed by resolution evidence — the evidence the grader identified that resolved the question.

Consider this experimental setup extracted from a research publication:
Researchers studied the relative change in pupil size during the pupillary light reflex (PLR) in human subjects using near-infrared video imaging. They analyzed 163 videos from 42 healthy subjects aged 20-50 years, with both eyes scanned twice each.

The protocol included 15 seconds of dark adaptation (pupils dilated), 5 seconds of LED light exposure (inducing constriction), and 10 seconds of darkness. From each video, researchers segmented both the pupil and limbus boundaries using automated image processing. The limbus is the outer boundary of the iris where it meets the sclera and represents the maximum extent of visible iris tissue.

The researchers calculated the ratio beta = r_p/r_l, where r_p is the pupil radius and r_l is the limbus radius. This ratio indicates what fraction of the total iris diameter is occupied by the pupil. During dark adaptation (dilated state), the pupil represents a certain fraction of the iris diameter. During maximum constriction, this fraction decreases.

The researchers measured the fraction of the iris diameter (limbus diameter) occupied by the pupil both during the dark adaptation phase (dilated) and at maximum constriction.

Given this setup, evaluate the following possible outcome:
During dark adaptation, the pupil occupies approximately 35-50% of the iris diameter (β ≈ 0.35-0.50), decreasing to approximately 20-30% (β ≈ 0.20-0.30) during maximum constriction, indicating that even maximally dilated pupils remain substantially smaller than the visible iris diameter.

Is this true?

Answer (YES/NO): NO